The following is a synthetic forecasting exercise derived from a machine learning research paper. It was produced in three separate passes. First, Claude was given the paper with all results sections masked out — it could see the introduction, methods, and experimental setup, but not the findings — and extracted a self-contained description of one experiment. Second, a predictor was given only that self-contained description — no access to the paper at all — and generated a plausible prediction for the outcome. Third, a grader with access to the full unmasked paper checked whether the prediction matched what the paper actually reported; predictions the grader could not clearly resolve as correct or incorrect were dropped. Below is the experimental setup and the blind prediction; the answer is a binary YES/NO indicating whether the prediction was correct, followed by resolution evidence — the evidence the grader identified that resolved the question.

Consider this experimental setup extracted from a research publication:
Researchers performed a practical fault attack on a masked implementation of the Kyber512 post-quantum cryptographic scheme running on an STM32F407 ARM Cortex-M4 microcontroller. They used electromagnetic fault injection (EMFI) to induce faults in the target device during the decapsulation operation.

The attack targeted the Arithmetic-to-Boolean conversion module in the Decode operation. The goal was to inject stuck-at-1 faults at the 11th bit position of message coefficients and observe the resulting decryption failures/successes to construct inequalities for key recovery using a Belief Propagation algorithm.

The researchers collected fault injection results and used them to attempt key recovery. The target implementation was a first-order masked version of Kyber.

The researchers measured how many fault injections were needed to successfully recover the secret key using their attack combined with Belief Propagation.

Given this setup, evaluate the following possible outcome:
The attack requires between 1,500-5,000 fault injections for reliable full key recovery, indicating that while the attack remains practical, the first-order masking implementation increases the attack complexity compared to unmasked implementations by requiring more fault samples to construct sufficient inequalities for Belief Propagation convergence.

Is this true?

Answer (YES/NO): NO